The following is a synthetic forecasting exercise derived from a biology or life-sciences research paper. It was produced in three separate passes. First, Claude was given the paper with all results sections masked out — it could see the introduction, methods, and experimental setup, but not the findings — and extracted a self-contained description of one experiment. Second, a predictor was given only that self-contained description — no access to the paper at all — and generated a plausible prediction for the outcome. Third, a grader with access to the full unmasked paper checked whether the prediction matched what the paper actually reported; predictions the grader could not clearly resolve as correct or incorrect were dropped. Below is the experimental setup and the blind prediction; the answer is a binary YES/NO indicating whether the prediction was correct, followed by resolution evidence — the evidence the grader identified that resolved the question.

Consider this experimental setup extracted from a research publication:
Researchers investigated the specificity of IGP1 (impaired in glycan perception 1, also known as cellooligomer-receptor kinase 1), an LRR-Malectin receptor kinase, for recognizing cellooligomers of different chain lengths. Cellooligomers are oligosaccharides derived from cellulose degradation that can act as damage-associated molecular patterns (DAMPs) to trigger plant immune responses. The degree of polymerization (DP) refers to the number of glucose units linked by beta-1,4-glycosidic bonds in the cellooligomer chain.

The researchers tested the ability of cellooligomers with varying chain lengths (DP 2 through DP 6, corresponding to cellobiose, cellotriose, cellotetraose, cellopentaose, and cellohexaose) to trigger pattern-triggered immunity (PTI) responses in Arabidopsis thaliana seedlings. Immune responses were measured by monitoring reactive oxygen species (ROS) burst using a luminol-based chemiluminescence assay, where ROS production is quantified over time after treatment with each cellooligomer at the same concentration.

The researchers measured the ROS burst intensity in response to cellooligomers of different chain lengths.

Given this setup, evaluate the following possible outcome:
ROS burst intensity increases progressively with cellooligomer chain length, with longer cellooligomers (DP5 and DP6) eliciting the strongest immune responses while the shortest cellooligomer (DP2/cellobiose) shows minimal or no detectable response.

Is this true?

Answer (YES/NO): NO